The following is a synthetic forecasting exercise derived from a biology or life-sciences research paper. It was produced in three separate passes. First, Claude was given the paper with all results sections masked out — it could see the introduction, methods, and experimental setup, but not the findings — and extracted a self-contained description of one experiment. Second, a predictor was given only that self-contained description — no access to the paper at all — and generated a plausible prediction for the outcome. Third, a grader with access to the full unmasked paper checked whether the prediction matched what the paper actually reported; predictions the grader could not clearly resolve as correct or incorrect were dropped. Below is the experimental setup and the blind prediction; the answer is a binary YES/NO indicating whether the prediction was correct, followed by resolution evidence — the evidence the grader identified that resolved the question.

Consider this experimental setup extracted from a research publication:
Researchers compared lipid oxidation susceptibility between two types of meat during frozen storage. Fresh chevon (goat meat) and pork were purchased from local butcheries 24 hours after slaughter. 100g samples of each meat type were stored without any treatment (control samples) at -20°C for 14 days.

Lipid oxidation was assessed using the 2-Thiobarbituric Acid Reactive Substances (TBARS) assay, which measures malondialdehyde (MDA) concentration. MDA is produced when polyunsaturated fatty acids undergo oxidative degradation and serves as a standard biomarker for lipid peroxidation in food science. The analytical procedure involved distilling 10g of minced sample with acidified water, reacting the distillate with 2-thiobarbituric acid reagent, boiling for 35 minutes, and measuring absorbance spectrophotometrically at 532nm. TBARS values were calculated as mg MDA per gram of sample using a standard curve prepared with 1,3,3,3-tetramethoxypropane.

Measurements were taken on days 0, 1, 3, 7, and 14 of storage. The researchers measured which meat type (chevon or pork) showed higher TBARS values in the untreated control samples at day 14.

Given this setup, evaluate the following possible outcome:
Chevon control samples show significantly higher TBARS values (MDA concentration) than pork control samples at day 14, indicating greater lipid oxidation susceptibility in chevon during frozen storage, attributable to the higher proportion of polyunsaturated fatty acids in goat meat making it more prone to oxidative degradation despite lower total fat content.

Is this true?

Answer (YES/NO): NO